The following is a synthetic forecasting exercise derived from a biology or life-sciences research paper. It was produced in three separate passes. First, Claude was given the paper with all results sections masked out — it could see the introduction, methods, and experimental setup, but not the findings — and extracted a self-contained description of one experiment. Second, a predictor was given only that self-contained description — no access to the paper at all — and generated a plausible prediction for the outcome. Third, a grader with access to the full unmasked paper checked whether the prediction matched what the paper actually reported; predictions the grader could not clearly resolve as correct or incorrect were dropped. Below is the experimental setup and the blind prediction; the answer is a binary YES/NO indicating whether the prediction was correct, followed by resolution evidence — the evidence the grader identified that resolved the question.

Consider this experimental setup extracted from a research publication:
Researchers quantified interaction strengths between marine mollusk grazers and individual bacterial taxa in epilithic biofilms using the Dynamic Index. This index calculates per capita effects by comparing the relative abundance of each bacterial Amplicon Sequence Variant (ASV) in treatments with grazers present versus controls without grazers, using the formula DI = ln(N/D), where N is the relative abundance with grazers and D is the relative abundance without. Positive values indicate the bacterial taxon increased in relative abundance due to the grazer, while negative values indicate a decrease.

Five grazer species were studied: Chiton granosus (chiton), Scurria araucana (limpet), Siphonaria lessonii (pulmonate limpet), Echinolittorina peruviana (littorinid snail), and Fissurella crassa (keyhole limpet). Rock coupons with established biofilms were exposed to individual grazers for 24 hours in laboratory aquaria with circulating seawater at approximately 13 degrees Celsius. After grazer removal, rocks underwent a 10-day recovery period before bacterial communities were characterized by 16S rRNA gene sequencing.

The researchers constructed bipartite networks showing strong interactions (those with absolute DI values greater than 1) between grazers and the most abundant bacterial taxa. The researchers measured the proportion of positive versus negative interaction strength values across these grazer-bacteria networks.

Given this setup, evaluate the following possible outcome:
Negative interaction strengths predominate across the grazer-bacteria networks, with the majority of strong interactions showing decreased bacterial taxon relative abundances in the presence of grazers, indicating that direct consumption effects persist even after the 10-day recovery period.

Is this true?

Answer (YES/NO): NO